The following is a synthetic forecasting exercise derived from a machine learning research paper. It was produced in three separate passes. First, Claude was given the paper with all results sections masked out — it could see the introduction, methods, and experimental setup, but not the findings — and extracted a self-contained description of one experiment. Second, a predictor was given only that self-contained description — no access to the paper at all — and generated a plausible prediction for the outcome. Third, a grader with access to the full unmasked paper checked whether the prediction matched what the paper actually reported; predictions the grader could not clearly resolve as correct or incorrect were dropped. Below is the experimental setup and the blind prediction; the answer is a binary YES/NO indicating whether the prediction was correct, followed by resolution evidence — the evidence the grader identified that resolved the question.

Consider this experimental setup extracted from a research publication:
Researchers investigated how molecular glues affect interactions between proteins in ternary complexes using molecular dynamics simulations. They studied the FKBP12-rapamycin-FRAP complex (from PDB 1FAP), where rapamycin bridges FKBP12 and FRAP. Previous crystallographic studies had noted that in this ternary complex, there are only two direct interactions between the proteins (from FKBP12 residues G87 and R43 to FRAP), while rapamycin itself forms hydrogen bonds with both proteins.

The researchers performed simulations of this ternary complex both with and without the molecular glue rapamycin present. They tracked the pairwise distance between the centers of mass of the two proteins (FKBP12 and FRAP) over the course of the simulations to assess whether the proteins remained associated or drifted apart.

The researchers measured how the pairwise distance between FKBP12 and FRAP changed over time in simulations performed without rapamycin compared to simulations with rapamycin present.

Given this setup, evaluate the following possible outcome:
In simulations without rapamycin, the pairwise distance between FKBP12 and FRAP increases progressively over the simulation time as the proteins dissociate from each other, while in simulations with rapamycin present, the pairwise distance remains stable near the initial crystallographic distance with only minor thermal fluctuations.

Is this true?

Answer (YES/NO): NO